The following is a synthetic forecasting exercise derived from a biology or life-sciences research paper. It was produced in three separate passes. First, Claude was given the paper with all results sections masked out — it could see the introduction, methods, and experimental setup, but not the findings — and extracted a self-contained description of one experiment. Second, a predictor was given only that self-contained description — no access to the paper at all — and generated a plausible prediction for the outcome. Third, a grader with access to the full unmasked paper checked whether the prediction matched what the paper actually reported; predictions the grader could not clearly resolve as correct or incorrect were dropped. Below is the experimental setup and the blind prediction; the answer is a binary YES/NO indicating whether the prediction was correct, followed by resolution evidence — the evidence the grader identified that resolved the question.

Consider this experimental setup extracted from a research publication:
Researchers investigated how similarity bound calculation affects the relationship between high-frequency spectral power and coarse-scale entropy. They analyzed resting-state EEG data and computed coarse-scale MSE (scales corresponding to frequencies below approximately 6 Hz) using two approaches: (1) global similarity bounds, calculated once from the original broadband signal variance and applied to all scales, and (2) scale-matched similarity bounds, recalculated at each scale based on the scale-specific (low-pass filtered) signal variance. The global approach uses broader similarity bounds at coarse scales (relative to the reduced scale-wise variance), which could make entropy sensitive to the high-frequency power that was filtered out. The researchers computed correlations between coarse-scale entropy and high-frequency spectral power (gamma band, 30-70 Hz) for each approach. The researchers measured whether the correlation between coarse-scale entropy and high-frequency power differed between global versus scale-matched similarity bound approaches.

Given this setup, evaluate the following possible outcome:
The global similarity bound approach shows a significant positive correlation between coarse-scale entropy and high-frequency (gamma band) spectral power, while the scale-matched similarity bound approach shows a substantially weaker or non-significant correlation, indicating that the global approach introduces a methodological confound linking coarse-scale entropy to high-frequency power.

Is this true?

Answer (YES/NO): NO